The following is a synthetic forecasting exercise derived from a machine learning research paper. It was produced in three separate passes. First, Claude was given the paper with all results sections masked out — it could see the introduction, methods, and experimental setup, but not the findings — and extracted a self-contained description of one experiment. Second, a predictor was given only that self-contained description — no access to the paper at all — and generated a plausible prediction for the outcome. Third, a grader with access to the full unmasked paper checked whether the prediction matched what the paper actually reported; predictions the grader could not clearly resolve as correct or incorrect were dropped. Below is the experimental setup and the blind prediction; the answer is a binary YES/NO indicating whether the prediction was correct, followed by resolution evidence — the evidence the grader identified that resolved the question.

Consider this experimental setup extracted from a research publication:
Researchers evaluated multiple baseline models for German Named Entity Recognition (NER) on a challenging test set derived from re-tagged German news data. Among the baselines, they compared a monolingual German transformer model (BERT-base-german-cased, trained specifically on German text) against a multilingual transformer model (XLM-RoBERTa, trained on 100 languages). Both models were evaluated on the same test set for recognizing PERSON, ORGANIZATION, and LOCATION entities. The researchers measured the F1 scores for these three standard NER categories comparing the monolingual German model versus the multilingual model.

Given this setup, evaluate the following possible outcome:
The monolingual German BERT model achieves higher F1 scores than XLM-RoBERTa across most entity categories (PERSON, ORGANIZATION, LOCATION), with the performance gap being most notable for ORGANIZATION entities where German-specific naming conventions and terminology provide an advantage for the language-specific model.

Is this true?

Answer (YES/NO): NO